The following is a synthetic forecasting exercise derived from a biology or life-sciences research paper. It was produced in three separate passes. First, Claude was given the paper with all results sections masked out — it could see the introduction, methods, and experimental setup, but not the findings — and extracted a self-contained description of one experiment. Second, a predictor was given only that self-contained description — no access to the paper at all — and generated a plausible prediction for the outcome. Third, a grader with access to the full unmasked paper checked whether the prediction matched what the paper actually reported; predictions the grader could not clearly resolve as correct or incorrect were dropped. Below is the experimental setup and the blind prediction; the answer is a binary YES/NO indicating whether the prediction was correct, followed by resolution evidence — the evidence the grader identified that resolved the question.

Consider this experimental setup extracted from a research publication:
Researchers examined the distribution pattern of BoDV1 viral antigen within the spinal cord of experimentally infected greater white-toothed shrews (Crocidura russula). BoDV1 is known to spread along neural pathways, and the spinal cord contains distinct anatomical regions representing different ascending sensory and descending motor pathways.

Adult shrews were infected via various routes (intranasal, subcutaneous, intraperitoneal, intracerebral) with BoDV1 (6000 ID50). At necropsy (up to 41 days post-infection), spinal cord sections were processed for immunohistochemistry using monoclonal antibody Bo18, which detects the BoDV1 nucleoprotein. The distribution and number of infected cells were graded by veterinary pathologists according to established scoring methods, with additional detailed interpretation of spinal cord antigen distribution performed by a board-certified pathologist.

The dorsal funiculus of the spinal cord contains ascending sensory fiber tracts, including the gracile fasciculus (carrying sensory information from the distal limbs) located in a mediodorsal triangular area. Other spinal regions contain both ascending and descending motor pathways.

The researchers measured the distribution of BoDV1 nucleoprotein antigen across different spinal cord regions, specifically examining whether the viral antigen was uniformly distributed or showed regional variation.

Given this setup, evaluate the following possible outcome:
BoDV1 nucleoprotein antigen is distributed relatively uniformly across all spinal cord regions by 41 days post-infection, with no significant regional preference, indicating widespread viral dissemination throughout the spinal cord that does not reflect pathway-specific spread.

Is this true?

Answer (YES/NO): NO